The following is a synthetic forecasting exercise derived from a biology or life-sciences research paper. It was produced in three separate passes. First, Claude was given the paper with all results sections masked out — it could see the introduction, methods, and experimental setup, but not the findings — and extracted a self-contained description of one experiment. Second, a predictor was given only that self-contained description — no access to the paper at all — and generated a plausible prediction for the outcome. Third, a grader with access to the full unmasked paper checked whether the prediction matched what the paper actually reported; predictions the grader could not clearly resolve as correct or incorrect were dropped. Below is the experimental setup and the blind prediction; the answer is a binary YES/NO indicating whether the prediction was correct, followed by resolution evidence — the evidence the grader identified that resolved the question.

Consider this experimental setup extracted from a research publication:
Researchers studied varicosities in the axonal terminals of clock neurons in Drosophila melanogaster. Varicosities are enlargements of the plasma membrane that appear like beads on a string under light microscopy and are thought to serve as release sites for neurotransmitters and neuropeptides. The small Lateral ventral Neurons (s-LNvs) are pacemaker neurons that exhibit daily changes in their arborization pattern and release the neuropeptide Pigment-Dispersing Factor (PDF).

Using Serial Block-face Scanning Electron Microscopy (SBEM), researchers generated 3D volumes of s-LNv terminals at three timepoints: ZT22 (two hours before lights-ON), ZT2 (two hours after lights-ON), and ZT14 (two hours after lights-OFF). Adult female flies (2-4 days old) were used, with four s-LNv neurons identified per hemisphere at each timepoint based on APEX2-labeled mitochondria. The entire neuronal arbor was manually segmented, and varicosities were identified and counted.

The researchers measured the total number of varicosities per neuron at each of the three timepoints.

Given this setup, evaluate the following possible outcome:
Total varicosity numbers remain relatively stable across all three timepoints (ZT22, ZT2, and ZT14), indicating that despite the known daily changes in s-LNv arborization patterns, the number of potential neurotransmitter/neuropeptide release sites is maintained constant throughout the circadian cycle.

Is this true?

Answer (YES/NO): NO